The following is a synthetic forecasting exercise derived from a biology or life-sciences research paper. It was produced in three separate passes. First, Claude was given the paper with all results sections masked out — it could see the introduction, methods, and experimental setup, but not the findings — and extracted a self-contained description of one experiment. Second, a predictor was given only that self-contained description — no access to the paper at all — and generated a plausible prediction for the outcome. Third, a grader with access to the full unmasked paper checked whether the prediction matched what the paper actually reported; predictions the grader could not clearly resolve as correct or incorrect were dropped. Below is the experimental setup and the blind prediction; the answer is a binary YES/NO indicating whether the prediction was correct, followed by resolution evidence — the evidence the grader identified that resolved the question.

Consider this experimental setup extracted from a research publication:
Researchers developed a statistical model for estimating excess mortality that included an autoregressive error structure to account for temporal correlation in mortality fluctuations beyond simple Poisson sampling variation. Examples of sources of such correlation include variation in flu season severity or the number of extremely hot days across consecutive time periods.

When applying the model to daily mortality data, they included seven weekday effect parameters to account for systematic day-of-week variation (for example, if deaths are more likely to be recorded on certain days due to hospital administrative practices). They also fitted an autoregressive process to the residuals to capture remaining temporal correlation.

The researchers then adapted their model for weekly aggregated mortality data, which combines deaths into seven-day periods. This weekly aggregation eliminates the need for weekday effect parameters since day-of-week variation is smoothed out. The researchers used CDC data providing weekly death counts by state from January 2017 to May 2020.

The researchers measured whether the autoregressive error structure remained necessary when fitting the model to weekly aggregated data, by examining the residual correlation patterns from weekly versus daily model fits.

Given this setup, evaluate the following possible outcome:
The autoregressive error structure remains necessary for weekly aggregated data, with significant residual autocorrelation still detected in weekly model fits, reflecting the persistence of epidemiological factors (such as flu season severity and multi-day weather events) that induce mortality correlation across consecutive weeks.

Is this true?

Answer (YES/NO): NO